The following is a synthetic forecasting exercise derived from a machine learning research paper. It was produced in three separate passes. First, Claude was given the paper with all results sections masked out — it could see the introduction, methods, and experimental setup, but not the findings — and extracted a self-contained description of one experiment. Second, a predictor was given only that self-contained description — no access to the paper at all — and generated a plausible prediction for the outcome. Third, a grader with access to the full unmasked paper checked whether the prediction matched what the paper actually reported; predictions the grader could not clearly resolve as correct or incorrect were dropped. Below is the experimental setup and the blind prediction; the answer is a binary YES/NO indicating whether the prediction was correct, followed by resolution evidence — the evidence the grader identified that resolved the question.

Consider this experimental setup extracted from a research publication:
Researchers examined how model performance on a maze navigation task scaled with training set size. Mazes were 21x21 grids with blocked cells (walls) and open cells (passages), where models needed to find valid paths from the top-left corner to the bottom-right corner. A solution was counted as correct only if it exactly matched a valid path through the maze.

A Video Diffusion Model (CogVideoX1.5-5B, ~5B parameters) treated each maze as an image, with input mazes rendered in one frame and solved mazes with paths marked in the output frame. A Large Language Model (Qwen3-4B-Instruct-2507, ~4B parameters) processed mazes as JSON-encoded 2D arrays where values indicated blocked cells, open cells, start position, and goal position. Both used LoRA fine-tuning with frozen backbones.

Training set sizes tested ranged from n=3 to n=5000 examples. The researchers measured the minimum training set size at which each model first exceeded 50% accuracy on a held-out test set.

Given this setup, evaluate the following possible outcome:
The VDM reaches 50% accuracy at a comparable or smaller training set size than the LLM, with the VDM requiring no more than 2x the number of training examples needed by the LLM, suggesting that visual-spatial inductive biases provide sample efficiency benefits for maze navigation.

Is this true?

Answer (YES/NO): YES